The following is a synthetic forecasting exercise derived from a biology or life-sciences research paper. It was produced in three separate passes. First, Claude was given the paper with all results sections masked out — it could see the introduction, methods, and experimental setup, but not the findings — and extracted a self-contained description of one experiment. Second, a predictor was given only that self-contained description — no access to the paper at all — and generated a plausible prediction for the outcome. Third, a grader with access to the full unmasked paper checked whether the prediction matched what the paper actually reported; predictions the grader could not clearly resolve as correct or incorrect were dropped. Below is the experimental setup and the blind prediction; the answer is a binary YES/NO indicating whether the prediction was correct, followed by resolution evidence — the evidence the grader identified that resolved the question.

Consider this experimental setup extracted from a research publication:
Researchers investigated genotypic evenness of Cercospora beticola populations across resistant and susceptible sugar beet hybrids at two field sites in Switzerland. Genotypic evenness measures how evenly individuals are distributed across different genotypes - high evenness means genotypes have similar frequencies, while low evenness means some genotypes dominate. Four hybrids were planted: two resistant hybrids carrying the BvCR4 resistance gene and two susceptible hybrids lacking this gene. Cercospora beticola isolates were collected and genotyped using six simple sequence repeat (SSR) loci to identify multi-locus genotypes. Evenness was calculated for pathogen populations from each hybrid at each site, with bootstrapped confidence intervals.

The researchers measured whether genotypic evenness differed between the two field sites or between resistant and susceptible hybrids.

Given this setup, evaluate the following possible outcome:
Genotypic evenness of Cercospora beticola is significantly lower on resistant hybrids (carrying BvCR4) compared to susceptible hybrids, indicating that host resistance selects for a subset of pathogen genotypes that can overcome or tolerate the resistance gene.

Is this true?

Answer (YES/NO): NO